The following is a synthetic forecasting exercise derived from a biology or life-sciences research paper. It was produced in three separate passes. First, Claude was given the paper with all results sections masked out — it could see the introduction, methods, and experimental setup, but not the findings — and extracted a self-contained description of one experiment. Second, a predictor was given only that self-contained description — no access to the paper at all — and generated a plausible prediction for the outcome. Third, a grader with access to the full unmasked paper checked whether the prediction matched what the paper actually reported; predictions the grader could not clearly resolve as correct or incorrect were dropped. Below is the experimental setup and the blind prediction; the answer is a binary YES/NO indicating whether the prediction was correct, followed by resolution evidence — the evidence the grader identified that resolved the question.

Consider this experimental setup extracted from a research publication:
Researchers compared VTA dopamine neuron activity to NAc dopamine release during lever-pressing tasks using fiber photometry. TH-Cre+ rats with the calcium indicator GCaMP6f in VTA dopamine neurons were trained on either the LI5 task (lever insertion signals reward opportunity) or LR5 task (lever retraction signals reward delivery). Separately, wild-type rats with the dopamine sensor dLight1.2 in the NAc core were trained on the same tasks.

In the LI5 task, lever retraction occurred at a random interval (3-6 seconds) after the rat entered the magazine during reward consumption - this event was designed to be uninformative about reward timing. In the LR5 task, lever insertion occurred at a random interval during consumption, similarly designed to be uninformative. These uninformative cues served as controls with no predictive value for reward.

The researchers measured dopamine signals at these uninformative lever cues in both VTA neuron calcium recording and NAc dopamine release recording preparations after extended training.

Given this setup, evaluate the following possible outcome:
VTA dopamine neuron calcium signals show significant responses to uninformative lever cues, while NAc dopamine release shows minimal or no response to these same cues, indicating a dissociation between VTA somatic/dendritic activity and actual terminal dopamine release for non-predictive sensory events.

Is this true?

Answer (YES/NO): NO